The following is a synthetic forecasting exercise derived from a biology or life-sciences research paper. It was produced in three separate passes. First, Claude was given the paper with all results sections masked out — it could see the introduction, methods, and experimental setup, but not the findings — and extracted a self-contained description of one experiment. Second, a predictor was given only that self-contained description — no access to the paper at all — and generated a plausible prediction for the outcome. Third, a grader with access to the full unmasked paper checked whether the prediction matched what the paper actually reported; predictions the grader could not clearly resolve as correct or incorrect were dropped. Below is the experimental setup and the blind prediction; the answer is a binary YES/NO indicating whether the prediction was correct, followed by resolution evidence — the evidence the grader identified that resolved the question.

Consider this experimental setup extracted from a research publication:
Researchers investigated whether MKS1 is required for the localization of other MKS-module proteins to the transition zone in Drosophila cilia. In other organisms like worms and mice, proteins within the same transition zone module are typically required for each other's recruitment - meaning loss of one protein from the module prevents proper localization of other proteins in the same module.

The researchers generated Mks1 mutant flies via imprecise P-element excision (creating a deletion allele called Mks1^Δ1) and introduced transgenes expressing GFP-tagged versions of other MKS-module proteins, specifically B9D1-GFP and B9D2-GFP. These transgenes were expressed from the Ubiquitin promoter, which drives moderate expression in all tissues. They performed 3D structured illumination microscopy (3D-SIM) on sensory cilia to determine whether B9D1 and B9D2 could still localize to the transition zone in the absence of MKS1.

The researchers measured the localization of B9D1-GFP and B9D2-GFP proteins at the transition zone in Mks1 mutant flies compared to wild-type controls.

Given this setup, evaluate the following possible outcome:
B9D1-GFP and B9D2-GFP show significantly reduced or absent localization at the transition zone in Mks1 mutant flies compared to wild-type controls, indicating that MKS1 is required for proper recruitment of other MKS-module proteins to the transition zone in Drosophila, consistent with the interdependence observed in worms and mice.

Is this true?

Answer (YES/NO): YES